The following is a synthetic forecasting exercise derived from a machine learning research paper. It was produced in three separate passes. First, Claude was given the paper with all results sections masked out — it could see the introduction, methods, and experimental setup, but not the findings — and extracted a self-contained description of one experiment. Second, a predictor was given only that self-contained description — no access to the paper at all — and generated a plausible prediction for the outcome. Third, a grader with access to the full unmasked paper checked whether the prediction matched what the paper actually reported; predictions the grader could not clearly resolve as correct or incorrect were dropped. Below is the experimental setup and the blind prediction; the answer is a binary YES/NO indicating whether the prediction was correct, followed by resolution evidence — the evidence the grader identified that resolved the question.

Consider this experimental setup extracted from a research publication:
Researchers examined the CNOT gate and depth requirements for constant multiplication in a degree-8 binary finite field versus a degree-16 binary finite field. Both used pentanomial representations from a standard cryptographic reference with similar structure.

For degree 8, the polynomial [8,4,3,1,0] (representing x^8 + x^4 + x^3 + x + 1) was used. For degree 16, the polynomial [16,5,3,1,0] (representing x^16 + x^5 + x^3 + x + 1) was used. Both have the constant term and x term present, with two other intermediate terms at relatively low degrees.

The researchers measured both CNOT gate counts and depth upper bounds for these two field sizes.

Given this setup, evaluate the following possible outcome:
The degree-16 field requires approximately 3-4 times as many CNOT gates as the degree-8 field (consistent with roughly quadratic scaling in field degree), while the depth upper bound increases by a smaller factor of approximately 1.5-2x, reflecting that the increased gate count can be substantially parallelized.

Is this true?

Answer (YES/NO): NO